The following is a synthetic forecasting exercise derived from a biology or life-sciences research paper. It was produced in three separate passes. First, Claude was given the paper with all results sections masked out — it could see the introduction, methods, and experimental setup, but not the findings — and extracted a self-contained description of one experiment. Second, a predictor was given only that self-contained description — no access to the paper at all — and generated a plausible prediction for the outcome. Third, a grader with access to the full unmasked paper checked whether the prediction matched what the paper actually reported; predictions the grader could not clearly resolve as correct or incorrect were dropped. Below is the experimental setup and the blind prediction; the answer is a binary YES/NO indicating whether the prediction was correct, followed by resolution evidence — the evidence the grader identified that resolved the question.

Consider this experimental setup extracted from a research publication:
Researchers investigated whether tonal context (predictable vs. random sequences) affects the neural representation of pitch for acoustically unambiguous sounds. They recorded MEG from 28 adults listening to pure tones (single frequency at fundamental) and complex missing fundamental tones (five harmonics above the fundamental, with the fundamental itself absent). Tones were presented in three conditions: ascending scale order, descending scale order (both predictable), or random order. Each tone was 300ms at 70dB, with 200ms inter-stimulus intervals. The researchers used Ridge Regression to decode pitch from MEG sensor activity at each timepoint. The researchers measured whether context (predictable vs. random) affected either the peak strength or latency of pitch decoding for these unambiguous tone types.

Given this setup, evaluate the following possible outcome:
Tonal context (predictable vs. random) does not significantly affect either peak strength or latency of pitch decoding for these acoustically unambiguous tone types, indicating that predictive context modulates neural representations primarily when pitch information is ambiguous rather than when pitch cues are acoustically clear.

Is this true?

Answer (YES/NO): NO